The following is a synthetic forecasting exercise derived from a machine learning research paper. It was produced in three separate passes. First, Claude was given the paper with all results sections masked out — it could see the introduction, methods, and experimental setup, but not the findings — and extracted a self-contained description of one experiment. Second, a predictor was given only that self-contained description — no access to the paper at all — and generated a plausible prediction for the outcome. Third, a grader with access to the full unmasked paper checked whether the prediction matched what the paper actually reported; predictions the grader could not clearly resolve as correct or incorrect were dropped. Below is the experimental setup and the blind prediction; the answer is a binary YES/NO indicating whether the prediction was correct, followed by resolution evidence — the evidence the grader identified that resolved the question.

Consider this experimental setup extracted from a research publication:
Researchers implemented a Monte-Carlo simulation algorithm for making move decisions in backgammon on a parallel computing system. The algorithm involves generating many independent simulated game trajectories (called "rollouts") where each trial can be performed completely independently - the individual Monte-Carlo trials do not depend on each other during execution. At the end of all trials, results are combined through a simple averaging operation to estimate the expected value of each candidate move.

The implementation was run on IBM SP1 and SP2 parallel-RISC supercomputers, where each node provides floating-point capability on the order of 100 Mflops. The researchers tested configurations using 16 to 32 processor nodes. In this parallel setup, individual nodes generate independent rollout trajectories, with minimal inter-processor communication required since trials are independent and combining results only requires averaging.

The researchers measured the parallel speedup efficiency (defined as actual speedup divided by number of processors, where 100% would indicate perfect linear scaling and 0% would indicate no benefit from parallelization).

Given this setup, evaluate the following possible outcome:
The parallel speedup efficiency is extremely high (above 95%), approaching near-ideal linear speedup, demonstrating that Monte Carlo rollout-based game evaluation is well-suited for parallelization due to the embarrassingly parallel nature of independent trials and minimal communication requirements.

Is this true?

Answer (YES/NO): NO